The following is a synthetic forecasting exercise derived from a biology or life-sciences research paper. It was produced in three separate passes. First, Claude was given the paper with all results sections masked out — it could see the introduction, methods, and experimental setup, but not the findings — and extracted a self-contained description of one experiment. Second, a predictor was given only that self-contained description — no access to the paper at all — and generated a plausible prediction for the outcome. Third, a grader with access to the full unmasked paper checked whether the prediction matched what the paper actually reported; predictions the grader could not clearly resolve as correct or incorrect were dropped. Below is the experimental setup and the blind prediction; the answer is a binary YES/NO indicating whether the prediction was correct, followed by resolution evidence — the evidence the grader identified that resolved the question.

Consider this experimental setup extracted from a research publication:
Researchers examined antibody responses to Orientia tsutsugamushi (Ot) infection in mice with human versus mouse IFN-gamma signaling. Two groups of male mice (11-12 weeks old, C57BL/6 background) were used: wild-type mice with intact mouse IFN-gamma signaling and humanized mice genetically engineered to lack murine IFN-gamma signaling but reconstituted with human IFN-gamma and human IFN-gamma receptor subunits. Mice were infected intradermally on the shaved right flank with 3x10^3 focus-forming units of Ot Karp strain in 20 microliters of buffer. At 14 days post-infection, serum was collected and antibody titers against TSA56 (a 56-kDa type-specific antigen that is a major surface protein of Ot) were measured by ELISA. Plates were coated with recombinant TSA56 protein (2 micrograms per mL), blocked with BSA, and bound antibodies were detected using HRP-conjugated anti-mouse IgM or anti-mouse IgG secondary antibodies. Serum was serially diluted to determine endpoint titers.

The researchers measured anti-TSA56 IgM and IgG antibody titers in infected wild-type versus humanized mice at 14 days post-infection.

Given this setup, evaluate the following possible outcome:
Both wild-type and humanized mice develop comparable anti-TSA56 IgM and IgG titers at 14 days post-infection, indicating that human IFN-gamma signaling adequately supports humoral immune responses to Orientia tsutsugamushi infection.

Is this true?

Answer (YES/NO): YES